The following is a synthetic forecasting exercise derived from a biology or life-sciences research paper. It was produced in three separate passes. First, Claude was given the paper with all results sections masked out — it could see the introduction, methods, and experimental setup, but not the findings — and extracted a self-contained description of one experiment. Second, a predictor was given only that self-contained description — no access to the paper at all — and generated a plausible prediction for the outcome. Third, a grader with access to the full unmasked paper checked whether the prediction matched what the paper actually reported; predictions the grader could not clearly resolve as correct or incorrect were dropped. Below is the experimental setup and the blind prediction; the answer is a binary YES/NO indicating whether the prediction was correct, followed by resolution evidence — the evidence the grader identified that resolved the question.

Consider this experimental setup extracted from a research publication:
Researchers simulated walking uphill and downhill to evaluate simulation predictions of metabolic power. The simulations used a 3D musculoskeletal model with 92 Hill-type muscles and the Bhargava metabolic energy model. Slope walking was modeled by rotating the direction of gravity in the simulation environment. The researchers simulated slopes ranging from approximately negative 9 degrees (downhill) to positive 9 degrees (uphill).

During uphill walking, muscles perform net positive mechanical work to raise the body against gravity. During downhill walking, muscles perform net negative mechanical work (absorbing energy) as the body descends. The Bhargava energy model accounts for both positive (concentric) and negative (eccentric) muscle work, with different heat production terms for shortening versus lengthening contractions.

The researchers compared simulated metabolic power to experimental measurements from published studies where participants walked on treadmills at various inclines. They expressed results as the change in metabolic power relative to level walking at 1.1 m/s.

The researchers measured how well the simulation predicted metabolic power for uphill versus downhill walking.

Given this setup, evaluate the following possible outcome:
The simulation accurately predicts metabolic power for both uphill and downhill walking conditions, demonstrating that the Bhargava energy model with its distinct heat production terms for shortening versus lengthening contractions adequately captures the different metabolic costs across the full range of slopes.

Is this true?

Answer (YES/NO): NO